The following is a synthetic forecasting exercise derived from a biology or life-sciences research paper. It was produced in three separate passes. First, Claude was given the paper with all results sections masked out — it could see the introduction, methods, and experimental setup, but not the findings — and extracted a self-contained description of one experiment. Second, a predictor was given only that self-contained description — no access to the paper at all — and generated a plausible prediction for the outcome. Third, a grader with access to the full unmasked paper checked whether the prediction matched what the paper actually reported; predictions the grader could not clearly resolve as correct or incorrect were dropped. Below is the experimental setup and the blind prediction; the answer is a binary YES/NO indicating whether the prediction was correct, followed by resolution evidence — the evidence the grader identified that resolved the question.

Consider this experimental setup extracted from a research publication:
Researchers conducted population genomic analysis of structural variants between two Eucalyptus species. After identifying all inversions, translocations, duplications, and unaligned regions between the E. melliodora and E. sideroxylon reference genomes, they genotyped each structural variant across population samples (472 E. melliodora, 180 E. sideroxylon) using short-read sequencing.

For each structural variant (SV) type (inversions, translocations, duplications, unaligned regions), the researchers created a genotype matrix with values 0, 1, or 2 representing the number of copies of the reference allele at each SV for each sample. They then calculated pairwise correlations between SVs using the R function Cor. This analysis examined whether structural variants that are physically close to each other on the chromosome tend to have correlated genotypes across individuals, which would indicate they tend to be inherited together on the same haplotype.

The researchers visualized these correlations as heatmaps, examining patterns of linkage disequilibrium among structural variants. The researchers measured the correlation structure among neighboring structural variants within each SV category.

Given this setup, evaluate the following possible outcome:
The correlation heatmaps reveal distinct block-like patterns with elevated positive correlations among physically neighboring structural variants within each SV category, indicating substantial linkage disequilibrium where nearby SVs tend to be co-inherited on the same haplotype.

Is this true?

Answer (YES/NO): NO